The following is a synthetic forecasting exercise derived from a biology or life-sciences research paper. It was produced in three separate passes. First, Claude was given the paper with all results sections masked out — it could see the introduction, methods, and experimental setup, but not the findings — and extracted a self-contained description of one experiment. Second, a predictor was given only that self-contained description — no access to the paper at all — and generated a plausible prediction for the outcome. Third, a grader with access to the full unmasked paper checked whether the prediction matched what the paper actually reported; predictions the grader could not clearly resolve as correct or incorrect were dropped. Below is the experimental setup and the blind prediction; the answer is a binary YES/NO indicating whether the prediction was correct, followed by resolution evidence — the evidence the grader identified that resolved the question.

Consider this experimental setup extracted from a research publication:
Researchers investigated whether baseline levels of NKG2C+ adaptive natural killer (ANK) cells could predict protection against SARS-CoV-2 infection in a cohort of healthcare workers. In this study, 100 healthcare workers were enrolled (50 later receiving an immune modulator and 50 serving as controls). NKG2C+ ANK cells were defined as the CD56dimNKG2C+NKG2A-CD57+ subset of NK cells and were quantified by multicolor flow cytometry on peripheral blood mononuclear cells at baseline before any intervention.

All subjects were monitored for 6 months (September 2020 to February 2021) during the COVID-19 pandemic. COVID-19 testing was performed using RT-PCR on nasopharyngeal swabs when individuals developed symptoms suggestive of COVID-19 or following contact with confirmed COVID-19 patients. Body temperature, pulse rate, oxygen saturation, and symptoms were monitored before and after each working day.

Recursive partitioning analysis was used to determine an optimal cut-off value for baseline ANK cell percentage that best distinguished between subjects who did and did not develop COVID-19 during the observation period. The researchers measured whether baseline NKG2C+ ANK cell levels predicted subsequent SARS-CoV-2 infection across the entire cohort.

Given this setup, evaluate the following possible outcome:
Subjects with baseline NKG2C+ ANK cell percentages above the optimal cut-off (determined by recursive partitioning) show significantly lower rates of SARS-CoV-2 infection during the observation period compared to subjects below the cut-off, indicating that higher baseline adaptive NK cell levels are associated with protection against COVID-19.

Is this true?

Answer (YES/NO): YES